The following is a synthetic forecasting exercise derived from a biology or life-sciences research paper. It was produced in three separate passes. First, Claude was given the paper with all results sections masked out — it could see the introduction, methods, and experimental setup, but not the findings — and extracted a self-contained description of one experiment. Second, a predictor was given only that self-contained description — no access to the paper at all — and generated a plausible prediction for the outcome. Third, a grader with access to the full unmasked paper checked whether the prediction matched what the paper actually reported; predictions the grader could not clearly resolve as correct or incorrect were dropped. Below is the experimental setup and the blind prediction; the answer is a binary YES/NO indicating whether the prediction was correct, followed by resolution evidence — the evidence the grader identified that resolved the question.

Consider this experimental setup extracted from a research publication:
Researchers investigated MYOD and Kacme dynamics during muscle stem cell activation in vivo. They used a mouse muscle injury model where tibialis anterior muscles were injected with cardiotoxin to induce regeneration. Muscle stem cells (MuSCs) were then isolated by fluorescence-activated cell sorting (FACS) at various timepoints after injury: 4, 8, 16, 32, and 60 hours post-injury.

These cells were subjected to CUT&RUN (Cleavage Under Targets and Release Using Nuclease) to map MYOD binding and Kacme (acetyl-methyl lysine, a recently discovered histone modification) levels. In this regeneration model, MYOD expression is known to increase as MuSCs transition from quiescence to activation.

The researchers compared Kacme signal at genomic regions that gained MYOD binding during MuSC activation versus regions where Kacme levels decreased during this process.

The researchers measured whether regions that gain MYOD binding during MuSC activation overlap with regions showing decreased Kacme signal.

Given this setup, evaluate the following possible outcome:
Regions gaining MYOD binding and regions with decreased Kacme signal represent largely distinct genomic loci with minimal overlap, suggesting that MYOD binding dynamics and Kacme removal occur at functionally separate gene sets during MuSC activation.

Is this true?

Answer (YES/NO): NO